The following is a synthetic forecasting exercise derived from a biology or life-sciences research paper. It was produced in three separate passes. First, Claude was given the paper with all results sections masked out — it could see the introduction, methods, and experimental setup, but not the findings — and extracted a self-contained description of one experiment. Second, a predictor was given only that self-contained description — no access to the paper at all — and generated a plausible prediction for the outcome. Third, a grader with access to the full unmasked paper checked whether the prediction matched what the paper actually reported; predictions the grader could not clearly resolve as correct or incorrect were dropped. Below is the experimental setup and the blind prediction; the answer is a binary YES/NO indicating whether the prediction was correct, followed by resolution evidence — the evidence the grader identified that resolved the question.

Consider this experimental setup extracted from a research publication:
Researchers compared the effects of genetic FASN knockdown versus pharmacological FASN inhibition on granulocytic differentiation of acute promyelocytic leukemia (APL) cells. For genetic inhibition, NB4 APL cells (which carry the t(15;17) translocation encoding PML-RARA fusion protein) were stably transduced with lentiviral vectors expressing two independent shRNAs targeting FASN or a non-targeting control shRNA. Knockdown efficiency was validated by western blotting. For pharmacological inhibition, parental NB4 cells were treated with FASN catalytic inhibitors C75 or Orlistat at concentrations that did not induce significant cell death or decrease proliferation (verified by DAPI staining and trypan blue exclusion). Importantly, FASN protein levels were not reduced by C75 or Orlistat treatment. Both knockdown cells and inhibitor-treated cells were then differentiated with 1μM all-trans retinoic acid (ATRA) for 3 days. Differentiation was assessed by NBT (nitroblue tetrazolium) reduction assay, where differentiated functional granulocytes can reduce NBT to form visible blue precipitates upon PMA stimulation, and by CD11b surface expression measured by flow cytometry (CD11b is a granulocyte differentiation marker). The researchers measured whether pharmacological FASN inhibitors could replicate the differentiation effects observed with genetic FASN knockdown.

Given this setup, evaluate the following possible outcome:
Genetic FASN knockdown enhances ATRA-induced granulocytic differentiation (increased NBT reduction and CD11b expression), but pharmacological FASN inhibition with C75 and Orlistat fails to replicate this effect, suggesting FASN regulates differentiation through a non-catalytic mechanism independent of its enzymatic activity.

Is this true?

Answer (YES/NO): YES